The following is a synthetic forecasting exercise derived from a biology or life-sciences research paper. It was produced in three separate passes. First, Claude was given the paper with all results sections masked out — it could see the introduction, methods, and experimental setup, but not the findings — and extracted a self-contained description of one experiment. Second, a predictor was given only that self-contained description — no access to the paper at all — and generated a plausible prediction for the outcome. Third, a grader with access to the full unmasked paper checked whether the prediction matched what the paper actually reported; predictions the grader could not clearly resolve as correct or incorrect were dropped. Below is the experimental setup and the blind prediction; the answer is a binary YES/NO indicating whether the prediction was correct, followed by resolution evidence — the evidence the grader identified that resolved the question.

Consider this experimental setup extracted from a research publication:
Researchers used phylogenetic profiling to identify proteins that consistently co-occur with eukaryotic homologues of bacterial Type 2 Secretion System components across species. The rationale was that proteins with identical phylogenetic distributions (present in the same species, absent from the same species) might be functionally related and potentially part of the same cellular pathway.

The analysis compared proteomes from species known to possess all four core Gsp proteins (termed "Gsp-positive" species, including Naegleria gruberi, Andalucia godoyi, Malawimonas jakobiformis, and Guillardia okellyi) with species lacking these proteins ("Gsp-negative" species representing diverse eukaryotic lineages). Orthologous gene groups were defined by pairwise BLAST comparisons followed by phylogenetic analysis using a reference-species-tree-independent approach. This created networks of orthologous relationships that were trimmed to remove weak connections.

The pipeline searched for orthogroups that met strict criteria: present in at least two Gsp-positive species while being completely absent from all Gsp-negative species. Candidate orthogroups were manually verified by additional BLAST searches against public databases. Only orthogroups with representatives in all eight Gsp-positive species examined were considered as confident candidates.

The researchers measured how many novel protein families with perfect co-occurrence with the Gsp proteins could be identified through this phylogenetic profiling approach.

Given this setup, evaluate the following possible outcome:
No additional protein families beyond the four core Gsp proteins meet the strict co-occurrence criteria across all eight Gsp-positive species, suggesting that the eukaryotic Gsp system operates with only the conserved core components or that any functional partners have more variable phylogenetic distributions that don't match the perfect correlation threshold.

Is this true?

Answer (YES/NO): NO